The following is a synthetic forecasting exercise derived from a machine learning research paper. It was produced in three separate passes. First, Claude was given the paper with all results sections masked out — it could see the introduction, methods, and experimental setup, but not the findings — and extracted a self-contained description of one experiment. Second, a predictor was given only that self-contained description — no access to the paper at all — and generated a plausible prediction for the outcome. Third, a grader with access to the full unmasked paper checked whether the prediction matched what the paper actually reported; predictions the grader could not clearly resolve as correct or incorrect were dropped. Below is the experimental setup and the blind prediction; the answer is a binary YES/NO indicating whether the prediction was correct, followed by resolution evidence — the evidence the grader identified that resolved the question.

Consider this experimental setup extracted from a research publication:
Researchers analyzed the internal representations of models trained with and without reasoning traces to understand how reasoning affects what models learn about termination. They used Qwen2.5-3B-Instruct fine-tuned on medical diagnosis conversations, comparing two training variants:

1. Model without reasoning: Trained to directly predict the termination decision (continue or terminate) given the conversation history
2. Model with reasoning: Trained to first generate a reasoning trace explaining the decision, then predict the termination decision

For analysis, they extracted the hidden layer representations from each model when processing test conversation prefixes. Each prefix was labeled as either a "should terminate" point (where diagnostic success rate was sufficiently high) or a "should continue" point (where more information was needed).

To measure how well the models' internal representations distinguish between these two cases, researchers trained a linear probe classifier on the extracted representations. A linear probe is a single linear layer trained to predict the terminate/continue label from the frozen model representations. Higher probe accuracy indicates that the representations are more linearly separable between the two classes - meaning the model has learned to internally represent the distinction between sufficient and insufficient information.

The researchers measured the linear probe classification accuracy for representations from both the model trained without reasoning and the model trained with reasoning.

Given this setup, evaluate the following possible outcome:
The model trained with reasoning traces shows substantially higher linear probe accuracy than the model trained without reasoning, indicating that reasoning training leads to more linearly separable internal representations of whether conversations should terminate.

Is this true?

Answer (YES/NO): YES